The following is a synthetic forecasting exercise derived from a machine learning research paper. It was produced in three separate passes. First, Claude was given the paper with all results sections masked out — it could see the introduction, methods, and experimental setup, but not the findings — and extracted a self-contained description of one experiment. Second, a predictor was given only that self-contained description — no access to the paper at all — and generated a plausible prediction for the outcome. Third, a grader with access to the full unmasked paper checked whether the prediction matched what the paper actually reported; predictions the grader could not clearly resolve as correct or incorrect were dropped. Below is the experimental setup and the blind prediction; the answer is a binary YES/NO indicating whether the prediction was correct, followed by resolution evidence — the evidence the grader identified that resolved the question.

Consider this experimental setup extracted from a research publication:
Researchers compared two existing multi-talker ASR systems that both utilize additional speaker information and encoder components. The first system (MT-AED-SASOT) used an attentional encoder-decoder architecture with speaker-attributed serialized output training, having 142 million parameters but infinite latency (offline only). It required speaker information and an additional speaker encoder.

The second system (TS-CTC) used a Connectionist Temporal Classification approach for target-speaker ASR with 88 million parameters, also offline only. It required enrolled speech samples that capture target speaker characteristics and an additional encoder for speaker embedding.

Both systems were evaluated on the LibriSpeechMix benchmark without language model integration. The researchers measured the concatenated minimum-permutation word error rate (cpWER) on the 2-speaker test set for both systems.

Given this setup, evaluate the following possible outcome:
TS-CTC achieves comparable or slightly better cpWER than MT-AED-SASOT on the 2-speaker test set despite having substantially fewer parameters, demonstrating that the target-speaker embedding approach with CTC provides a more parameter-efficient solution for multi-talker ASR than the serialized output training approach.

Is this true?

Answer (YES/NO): YES